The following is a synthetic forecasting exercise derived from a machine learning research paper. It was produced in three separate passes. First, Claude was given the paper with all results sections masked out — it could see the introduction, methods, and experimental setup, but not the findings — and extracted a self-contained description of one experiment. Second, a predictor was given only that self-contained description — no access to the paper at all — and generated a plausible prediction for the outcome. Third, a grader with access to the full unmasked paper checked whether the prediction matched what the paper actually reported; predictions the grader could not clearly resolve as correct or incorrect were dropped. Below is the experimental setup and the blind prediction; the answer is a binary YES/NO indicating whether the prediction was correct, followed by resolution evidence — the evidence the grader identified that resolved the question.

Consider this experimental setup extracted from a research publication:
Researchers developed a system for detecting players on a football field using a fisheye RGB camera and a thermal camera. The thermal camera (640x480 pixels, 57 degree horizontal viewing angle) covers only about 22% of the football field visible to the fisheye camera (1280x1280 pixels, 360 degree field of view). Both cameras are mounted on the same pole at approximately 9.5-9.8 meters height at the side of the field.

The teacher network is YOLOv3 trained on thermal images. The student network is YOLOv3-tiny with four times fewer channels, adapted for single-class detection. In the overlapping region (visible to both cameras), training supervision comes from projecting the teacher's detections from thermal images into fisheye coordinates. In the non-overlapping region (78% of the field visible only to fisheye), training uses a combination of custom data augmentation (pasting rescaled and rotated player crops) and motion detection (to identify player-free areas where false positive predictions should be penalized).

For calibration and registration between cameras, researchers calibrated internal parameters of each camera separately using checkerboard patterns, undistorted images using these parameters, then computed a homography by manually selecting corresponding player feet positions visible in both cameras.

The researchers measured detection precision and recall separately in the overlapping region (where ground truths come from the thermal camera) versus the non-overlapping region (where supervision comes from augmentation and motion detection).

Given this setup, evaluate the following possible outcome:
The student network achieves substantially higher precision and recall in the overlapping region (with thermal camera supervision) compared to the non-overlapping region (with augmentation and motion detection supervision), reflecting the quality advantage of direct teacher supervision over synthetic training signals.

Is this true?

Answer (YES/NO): NO